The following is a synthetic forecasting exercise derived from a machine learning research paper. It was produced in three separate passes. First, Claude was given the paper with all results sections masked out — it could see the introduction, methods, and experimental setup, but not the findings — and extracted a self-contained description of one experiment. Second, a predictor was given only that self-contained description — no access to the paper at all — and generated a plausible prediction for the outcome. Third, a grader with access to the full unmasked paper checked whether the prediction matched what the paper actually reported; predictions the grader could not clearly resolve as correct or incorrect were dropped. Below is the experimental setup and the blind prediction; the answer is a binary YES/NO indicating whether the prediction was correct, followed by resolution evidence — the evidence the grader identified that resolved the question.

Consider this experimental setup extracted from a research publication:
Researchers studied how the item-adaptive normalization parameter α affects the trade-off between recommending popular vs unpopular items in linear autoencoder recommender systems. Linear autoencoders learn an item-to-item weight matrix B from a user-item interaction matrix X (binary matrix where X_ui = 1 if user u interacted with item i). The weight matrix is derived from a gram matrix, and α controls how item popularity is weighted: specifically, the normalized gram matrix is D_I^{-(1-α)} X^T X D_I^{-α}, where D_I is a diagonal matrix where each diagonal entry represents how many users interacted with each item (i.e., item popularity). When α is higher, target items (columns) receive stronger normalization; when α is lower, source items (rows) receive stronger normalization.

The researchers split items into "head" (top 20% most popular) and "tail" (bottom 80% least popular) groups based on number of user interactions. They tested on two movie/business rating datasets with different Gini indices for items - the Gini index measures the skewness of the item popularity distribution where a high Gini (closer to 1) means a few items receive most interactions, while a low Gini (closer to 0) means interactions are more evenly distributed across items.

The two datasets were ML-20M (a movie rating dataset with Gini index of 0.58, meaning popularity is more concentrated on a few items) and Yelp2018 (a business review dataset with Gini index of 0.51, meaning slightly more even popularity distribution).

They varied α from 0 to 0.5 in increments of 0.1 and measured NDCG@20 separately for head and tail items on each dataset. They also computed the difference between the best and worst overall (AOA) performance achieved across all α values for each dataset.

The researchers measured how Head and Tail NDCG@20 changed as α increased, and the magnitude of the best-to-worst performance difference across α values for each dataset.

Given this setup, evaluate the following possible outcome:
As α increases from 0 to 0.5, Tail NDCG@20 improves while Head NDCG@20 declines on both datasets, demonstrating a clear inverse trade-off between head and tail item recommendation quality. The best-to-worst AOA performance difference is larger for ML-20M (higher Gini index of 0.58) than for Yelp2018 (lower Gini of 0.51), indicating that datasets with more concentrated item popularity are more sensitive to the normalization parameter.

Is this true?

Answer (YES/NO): NO